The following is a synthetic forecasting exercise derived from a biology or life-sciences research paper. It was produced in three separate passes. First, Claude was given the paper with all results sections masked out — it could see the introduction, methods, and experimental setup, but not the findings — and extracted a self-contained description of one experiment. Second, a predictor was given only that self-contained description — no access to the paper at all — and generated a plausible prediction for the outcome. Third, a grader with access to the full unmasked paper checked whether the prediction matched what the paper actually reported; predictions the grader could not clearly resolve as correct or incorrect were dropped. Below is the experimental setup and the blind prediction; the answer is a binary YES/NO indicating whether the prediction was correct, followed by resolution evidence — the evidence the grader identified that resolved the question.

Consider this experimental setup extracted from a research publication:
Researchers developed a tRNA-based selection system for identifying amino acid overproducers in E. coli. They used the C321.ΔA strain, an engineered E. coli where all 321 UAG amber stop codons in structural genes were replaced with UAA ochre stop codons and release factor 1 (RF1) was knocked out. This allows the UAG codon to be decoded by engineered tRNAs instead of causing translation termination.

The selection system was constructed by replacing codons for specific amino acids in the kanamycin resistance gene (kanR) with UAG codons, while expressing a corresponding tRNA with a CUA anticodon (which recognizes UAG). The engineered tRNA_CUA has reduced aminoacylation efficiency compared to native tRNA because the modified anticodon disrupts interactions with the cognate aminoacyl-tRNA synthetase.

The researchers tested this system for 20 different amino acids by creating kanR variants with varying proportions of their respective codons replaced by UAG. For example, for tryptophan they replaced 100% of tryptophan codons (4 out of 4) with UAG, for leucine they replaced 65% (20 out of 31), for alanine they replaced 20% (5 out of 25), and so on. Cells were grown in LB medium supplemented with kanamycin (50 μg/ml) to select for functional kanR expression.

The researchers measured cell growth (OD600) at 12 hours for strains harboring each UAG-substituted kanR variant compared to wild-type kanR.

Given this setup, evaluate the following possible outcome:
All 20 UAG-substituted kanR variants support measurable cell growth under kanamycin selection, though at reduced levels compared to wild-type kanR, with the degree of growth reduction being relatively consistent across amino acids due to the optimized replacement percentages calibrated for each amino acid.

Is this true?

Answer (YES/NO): NO